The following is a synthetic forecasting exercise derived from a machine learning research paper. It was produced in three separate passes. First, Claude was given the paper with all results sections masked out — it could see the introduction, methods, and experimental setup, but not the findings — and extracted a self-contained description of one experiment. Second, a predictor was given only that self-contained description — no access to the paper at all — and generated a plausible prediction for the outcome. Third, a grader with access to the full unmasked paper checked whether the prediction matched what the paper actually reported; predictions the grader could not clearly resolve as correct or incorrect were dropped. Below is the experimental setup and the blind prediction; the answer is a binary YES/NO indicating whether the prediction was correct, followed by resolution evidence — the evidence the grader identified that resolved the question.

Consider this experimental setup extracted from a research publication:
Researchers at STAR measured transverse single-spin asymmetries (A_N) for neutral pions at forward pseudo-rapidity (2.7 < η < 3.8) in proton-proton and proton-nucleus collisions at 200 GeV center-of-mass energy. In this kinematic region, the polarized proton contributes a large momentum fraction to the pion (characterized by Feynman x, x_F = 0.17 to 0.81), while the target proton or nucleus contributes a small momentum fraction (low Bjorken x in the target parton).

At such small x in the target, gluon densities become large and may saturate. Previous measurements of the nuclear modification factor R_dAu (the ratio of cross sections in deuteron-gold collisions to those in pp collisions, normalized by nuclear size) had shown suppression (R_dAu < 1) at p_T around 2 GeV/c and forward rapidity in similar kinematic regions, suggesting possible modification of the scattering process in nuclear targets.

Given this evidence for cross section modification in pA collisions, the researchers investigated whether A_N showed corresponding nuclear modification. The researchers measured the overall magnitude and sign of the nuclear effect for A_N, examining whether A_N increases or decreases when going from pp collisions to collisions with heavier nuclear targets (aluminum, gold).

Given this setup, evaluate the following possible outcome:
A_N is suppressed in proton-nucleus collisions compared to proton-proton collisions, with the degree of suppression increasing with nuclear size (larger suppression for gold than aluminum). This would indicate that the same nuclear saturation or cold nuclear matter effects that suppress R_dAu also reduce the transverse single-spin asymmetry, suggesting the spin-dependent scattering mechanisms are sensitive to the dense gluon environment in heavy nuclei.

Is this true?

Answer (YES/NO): NO